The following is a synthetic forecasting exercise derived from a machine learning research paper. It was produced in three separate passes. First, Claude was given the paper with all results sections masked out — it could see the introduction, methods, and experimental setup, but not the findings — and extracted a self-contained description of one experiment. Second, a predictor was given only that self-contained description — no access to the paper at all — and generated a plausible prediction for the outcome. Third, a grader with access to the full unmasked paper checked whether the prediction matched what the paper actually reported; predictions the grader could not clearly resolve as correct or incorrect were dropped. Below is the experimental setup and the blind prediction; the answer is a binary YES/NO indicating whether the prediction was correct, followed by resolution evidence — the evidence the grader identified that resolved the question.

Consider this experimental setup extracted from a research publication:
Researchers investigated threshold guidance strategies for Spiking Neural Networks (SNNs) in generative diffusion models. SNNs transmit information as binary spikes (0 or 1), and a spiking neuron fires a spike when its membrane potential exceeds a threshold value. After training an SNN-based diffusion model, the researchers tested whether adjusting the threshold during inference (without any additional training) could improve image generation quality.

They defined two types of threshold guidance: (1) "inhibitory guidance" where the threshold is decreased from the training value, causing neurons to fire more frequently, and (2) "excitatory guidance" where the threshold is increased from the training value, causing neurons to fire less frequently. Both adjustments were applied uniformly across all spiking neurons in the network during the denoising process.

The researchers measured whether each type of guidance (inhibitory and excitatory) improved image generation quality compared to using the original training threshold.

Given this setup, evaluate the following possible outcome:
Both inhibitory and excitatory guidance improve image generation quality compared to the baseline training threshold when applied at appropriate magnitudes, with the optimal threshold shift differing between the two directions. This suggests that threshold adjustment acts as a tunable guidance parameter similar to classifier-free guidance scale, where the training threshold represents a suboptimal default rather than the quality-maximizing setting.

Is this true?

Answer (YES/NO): NO